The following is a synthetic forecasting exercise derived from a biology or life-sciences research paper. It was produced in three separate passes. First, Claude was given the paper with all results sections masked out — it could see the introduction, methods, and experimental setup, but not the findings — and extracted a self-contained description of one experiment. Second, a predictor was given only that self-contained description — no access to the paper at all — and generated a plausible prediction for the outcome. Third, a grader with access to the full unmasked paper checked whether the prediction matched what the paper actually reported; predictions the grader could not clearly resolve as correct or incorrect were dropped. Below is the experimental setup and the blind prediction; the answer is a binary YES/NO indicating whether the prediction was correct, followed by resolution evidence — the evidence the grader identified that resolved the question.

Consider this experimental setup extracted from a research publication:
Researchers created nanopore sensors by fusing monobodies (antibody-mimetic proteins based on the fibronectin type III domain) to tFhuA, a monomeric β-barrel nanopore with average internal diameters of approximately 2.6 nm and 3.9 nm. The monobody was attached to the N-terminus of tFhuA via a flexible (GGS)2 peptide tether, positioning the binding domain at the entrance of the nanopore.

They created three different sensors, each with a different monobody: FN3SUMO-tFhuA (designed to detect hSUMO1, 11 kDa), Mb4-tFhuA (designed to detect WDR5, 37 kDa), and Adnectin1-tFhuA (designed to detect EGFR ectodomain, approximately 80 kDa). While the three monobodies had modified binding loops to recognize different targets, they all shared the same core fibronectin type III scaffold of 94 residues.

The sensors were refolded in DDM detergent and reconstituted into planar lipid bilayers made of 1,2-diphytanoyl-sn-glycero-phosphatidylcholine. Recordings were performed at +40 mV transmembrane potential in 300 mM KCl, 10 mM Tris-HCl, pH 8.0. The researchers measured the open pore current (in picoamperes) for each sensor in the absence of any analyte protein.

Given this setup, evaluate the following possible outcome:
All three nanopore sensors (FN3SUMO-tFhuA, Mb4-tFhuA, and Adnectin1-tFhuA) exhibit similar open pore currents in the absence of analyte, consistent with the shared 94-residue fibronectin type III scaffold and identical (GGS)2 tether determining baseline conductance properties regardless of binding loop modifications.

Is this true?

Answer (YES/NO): NO